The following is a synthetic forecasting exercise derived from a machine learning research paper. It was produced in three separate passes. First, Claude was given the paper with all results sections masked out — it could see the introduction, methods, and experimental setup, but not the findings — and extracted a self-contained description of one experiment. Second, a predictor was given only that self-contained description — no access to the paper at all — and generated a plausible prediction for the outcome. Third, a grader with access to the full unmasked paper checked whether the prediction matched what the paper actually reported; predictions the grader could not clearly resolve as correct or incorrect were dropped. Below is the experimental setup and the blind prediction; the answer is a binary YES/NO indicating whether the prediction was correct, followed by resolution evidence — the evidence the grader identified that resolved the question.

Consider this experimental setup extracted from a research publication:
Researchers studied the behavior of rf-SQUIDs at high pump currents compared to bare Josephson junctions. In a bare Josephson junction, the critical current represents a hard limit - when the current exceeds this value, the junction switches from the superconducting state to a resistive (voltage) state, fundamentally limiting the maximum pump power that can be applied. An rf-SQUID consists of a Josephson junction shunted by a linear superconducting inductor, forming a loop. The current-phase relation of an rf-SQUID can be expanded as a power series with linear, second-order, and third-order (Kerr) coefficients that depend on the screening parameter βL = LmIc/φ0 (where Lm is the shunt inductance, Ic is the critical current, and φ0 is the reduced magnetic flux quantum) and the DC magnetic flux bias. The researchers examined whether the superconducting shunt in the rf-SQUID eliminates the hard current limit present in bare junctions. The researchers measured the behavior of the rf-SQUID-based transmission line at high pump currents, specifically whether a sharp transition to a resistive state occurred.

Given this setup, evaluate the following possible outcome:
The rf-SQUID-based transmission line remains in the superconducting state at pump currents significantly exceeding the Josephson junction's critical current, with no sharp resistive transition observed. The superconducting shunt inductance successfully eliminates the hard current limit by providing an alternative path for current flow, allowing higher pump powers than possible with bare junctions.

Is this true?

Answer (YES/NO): YES